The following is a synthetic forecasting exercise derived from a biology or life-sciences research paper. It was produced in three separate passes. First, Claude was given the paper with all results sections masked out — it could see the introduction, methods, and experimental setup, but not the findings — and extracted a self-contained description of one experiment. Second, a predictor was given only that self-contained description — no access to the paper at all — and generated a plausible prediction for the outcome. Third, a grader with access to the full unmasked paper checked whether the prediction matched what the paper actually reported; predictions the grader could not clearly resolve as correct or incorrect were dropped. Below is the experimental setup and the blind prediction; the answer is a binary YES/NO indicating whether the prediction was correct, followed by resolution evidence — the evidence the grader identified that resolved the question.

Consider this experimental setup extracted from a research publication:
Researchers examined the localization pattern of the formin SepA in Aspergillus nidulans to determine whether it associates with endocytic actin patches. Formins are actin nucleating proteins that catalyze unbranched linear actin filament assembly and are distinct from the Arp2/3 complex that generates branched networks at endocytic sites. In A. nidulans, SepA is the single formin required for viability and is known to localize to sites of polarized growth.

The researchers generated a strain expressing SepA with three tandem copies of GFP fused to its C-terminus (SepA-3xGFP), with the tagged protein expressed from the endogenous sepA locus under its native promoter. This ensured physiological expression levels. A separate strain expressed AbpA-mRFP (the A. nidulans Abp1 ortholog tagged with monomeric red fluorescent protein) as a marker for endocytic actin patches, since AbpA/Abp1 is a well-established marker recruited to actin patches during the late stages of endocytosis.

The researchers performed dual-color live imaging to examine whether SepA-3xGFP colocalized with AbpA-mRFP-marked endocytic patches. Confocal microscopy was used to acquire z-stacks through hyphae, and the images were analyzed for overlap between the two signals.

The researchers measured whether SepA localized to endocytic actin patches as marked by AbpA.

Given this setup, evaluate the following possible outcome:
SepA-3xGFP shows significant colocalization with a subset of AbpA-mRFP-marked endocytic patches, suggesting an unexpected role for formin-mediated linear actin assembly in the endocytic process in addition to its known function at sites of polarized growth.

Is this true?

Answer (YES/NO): NO